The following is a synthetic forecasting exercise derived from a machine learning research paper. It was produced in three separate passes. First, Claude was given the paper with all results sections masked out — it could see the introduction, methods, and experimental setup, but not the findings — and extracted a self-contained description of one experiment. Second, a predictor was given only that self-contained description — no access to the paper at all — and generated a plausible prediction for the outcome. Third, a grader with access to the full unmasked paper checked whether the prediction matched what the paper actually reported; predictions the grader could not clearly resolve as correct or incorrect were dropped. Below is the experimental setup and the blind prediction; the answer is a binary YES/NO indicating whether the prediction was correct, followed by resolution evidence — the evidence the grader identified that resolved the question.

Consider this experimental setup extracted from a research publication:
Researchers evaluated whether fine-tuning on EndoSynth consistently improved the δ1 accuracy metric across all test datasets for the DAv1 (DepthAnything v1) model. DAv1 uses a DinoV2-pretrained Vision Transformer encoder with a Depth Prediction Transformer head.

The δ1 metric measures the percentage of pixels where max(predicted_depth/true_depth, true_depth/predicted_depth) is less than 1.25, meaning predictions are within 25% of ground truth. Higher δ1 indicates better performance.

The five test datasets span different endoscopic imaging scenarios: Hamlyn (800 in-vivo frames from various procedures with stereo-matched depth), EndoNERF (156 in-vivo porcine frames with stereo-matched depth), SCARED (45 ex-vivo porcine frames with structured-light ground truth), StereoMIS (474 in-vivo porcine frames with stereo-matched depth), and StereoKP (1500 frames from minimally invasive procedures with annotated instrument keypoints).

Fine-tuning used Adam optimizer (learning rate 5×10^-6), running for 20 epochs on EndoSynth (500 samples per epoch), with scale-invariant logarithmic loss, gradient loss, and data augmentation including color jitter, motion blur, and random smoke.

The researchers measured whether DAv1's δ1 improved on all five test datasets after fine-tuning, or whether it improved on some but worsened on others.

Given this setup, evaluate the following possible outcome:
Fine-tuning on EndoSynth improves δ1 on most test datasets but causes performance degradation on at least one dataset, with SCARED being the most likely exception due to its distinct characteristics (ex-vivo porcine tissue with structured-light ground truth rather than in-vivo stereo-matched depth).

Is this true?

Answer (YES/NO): NO